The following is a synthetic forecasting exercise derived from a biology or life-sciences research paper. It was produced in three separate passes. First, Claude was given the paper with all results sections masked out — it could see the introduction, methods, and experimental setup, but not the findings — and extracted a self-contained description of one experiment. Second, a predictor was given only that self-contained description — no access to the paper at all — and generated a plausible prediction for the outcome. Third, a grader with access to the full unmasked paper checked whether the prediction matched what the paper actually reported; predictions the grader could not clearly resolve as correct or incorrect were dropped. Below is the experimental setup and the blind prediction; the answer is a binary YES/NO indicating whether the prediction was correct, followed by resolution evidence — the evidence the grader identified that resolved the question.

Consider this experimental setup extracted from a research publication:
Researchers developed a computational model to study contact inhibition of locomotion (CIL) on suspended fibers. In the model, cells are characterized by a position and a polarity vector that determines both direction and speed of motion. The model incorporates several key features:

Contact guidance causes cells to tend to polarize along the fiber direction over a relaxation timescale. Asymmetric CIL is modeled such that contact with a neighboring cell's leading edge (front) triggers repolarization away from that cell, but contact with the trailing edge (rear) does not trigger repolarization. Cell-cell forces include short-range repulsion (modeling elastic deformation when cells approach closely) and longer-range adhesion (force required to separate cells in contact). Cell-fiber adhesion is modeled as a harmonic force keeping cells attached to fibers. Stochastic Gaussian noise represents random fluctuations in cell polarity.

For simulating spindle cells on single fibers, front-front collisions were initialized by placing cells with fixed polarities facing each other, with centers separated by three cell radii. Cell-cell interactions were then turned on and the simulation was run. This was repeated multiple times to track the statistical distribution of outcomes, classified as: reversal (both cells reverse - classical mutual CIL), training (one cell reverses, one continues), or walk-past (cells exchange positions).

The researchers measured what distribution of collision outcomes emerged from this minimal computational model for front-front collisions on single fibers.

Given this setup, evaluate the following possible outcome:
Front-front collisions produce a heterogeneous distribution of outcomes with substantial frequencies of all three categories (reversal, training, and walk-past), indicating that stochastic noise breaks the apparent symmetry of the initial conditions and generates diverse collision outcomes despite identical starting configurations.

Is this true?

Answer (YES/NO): NO